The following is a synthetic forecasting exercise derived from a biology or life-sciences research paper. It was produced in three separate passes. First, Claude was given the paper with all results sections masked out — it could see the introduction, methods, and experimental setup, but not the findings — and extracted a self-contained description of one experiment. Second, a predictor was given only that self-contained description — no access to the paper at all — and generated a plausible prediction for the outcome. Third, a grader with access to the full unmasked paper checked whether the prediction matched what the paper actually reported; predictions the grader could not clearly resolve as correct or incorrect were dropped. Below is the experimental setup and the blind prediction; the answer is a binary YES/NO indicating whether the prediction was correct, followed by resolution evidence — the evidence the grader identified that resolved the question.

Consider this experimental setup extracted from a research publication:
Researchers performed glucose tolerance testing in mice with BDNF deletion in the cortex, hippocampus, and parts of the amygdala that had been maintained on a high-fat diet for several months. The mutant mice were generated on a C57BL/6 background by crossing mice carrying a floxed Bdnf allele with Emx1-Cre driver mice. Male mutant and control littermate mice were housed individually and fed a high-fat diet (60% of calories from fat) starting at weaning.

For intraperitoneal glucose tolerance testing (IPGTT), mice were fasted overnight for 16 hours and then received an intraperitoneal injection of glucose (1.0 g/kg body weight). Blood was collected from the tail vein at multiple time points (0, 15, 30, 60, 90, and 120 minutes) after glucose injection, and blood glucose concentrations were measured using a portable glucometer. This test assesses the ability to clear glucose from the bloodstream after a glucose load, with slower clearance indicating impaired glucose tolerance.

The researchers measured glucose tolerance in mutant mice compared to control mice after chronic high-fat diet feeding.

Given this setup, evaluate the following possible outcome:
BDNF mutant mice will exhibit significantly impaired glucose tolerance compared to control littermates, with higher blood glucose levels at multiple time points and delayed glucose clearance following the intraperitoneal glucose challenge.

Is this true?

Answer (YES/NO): NO